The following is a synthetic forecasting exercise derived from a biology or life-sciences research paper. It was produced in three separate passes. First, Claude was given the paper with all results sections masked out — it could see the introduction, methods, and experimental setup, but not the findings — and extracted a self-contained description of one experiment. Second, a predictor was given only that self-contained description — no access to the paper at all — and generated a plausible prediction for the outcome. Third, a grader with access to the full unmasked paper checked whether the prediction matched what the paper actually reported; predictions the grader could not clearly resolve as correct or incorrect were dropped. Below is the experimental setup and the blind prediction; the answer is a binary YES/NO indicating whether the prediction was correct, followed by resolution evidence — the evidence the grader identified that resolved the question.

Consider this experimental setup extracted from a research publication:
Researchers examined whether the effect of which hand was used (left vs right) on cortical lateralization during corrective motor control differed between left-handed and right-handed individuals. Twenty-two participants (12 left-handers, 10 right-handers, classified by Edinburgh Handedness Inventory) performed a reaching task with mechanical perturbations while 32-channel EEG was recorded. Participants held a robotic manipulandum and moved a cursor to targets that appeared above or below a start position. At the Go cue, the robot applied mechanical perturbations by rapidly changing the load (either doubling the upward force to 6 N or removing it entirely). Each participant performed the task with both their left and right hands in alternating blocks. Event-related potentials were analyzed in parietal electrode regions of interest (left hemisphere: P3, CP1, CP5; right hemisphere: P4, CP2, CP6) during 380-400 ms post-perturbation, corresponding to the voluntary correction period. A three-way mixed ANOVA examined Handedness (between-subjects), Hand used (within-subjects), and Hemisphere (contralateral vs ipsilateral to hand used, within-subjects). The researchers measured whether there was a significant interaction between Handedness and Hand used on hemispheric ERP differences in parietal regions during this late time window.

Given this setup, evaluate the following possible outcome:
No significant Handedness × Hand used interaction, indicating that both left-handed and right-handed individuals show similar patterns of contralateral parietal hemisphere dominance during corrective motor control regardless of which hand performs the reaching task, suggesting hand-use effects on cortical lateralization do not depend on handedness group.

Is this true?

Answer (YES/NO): YES